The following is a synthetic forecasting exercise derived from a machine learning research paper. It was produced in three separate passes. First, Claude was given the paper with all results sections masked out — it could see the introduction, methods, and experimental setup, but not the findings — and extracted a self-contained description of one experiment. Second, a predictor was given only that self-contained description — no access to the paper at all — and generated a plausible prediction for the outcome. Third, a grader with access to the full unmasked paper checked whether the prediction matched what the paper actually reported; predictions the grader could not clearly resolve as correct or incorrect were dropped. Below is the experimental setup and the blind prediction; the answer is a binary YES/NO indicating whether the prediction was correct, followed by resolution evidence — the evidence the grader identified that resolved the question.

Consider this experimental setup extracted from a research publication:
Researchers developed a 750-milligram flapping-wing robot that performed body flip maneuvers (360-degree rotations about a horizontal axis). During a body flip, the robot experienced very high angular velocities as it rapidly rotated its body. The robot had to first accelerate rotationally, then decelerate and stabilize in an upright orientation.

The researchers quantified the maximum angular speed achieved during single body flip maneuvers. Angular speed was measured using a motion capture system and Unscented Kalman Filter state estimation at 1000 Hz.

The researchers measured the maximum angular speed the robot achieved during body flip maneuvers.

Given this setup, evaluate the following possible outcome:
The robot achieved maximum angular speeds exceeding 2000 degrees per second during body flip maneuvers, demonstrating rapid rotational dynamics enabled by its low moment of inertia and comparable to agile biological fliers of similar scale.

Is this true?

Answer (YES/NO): YES